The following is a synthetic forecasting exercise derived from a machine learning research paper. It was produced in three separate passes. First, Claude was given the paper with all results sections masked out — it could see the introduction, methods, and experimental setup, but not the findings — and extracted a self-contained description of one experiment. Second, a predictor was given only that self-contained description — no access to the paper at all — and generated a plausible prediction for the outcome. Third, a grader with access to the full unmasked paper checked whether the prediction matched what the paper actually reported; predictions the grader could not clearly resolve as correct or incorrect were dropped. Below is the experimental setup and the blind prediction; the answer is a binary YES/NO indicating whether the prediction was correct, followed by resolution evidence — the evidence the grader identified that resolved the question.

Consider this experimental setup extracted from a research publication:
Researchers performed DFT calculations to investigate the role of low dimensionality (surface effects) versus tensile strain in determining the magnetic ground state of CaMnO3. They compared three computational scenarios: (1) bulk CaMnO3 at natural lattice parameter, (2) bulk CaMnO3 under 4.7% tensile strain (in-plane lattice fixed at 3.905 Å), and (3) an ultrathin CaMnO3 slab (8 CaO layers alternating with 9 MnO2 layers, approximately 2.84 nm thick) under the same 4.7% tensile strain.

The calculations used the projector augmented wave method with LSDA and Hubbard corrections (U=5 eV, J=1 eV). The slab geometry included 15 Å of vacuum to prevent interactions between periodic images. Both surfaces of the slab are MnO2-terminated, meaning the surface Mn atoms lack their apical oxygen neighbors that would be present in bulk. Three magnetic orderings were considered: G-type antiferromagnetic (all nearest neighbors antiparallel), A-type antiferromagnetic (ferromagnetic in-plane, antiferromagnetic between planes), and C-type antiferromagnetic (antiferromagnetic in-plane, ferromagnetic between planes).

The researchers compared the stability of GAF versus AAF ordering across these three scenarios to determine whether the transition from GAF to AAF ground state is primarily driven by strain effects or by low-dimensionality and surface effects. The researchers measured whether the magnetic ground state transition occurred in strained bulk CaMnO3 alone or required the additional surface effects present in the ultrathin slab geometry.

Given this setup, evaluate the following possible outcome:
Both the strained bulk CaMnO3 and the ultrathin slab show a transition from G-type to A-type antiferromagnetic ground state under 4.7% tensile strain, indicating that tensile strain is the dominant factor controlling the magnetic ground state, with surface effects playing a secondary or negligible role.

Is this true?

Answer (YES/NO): NO